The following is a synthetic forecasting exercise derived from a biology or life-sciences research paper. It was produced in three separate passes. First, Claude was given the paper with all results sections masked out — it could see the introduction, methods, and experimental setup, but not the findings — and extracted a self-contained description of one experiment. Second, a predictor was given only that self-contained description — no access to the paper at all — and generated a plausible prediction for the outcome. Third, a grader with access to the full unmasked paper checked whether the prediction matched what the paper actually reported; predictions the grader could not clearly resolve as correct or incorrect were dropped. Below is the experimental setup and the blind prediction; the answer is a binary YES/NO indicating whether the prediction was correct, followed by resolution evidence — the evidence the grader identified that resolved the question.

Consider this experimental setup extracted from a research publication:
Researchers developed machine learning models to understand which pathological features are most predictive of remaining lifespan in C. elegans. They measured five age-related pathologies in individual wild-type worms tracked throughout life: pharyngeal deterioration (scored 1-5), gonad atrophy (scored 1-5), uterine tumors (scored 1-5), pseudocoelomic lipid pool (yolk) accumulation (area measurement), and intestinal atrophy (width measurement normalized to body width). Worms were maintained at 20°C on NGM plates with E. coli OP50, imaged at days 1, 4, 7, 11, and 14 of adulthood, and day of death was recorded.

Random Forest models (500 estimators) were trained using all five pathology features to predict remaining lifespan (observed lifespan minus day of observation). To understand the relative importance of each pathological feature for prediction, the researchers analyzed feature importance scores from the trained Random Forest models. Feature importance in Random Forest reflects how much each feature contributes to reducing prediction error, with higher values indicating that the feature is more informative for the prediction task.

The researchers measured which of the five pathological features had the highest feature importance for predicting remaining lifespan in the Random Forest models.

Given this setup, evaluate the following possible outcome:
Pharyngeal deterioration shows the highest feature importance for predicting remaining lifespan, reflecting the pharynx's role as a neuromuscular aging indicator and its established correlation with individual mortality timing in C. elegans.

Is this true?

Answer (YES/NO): YES